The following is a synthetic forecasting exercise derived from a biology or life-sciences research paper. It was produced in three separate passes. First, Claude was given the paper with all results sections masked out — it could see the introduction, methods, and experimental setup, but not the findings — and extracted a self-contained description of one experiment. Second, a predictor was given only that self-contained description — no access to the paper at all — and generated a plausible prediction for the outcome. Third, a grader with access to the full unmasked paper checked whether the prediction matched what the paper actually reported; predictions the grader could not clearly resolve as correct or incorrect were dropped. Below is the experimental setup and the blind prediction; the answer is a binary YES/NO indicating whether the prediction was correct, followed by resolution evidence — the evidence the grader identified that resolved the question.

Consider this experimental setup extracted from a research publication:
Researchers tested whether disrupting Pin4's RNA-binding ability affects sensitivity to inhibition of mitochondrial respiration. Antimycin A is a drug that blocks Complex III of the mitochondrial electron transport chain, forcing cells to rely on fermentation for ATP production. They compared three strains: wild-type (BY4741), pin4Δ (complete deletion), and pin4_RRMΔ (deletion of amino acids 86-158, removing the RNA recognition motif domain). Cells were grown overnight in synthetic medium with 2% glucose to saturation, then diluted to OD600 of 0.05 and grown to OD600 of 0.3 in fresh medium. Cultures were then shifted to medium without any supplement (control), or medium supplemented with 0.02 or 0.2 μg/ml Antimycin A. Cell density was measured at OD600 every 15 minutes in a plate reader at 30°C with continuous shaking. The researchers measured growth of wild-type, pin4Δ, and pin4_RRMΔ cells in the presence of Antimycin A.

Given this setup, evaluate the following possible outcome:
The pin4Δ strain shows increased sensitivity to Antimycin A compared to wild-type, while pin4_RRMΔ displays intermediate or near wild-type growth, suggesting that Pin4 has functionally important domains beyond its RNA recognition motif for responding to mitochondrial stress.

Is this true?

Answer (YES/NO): NO